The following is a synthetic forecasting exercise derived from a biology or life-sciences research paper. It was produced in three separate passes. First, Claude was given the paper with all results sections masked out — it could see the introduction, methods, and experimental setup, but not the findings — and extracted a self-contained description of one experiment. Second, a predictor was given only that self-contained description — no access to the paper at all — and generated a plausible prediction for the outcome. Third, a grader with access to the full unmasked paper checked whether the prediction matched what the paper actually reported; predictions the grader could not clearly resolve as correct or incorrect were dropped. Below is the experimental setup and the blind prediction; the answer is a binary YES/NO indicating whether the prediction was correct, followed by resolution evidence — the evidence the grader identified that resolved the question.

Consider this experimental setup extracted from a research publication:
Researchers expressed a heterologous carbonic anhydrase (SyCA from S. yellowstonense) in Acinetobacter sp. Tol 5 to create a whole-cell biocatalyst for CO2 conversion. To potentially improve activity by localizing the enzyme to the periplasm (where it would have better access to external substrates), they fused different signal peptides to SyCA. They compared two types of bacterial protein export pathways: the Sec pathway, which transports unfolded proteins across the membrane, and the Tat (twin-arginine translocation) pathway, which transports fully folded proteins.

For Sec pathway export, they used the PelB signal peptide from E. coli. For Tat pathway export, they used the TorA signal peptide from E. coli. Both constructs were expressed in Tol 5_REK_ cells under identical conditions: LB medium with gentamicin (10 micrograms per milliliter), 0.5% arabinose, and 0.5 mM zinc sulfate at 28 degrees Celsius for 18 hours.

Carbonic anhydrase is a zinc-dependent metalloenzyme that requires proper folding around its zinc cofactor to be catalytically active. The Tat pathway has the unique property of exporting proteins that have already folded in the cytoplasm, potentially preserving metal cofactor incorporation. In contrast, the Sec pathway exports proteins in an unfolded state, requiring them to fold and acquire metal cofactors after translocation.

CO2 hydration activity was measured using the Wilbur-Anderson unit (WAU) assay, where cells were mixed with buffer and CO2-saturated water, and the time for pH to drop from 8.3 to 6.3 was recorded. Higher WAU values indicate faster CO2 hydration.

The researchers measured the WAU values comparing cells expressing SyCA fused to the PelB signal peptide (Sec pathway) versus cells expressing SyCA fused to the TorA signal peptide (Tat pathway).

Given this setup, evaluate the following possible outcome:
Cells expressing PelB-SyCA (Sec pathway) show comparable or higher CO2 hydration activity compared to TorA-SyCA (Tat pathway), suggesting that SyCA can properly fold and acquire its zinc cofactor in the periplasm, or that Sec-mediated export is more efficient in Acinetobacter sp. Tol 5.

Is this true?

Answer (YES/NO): NO